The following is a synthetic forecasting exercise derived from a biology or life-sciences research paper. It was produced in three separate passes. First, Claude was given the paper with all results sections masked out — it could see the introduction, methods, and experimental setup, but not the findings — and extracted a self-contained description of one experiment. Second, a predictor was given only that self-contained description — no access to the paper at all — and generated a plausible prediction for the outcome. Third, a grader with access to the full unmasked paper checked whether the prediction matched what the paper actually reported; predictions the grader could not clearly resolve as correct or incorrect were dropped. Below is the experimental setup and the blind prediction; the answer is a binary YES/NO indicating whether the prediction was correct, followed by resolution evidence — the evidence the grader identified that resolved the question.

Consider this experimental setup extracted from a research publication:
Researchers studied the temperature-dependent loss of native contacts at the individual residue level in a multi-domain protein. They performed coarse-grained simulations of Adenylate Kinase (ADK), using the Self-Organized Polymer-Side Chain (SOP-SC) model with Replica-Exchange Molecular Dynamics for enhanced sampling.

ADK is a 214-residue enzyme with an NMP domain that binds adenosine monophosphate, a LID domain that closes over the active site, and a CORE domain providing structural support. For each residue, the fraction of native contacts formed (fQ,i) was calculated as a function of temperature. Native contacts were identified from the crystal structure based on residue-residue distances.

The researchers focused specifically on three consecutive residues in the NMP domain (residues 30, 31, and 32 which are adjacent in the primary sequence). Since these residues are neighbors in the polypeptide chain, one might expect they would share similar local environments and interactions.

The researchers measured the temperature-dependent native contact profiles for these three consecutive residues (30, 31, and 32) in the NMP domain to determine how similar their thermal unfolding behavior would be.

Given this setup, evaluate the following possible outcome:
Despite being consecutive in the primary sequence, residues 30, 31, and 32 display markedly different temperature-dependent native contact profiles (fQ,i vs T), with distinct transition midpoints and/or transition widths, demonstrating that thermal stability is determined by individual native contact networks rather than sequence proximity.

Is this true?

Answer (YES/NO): NO